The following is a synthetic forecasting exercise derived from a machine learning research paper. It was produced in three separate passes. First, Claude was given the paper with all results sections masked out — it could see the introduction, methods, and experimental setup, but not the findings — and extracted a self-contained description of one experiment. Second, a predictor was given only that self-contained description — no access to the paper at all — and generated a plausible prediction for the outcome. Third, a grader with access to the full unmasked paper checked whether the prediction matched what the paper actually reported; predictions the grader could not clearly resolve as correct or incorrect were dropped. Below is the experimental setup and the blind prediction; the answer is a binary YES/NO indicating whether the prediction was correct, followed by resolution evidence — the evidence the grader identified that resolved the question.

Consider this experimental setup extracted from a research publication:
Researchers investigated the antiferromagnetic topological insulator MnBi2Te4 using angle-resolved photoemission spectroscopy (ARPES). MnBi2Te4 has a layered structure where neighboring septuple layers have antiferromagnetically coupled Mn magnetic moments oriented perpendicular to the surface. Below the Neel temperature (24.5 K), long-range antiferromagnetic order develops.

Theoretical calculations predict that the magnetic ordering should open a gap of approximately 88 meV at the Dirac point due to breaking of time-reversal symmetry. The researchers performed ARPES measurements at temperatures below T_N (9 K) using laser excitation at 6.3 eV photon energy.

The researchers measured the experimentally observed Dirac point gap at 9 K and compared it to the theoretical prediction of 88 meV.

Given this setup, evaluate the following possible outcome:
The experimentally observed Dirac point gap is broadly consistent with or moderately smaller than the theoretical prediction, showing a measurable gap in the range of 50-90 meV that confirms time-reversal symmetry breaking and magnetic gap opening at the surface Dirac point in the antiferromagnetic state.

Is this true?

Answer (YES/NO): YES